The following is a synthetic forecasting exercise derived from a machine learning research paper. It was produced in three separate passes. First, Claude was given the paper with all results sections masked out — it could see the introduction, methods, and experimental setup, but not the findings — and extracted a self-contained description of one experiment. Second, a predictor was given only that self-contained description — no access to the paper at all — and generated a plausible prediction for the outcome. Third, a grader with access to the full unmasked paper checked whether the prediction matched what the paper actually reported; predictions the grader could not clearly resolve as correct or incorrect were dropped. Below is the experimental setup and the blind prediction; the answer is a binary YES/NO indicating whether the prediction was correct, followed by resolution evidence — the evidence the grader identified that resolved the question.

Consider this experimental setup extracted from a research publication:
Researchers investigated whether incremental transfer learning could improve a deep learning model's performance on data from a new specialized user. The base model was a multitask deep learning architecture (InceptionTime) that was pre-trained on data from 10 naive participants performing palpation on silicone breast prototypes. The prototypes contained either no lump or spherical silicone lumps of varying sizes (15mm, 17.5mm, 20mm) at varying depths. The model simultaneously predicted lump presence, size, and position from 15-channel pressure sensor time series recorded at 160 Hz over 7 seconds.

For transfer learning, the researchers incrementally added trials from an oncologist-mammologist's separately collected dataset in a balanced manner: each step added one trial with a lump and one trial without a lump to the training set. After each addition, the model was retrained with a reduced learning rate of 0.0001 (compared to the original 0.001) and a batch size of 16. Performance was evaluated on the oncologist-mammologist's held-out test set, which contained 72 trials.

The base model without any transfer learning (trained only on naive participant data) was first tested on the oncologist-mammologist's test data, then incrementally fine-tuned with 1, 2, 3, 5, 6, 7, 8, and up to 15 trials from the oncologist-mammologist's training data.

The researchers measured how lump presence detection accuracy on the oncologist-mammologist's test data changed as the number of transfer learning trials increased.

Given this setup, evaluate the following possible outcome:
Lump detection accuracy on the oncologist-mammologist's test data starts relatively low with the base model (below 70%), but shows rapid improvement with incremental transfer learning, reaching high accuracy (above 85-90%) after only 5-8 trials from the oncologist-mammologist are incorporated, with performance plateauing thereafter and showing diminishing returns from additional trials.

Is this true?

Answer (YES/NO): NO